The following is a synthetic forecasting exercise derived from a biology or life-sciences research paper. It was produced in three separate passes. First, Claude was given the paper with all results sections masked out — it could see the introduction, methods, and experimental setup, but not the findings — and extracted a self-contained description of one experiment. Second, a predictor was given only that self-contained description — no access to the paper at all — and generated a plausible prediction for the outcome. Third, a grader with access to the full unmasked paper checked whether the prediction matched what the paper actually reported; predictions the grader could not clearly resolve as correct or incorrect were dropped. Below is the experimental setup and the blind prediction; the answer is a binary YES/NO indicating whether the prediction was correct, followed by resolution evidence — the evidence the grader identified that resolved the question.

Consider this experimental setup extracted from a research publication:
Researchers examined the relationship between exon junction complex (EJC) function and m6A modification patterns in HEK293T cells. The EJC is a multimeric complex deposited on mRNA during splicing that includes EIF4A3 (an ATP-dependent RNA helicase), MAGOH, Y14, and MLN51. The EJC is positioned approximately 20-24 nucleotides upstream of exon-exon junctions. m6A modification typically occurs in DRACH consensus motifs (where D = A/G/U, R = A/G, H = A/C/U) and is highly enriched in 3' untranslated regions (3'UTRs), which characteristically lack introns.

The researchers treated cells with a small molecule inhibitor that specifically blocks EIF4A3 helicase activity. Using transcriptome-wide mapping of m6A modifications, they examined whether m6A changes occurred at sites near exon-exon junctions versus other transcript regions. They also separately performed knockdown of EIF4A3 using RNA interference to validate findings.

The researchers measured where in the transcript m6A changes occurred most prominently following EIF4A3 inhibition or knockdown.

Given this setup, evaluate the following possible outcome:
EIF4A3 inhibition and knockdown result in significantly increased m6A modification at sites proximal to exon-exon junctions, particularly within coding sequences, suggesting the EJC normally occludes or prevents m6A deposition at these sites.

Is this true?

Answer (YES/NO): YES